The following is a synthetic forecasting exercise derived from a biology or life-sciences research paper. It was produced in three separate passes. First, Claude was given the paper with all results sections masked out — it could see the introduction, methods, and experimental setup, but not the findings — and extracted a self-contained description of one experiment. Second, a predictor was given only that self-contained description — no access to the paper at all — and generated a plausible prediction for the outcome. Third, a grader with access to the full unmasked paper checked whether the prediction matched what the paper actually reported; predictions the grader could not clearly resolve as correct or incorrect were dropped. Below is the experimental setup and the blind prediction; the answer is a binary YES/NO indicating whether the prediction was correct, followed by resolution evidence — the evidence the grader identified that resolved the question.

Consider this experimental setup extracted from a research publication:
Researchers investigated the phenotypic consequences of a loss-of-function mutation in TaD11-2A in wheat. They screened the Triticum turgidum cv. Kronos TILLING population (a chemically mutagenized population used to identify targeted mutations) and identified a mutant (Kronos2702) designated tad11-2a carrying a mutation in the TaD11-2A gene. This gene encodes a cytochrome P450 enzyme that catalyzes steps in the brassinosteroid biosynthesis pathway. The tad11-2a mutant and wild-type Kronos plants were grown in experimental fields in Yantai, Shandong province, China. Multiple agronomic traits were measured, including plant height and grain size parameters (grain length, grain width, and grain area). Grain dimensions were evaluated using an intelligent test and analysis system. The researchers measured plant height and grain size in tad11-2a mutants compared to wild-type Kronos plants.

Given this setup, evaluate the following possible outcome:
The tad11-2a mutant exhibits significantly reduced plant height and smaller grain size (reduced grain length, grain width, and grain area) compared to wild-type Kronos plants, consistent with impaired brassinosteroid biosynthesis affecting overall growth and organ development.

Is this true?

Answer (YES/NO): YES